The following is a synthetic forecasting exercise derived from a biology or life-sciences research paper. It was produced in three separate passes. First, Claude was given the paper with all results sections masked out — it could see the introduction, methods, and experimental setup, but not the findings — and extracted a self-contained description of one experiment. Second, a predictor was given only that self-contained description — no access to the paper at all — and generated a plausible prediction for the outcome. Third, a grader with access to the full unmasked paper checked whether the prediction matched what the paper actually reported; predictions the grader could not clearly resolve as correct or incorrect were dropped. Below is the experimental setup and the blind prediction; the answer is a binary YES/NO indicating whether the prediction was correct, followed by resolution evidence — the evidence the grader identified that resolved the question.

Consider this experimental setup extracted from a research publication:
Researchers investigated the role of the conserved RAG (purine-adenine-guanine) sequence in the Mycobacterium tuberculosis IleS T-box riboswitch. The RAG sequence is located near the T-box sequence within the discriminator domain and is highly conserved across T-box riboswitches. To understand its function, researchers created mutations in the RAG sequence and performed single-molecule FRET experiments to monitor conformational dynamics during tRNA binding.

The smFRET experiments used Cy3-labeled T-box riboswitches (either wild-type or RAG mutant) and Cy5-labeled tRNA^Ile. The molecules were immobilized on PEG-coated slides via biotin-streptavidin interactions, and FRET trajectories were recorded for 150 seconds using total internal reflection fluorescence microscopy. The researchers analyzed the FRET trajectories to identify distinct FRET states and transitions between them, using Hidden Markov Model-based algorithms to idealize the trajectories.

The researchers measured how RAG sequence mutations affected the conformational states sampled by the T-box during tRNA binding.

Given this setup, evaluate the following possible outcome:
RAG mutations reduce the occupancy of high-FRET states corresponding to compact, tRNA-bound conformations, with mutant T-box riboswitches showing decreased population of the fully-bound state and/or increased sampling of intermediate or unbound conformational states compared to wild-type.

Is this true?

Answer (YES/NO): NO